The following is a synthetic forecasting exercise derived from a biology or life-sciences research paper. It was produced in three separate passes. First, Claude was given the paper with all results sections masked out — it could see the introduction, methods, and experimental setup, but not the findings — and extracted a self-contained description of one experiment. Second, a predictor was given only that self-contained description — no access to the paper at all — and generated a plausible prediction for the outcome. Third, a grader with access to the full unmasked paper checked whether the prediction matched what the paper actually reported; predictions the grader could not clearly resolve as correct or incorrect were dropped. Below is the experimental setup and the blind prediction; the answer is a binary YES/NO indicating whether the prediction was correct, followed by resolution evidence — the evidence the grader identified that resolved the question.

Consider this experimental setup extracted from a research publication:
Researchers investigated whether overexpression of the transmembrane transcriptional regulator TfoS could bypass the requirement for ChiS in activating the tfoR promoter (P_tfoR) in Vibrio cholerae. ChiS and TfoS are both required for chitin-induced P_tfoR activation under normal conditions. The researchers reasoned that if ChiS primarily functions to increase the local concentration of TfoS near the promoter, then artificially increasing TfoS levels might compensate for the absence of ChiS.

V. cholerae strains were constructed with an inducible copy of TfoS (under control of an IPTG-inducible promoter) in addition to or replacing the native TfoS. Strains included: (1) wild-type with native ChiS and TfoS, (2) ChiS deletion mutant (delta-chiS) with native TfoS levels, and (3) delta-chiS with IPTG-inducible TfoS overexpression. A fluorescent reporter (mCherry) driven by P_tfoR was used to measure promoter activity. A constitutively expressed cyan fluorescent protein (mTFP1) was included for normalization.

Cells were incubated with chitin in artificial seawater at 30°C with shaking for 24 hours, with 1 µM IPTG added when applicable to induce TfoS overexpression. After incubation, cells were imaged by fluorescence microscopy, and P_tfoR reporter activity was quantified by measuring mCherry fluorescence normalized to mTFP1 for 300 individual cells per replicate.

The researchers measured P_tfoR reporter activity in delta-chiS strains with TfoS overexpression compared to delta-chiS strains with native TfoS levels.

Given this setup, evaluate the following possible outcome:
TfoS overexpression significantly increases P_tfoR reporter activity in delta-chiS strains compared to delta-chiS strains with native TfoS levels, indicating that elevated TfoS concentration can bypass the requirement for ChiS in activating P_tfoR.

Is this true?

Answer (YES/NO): YES